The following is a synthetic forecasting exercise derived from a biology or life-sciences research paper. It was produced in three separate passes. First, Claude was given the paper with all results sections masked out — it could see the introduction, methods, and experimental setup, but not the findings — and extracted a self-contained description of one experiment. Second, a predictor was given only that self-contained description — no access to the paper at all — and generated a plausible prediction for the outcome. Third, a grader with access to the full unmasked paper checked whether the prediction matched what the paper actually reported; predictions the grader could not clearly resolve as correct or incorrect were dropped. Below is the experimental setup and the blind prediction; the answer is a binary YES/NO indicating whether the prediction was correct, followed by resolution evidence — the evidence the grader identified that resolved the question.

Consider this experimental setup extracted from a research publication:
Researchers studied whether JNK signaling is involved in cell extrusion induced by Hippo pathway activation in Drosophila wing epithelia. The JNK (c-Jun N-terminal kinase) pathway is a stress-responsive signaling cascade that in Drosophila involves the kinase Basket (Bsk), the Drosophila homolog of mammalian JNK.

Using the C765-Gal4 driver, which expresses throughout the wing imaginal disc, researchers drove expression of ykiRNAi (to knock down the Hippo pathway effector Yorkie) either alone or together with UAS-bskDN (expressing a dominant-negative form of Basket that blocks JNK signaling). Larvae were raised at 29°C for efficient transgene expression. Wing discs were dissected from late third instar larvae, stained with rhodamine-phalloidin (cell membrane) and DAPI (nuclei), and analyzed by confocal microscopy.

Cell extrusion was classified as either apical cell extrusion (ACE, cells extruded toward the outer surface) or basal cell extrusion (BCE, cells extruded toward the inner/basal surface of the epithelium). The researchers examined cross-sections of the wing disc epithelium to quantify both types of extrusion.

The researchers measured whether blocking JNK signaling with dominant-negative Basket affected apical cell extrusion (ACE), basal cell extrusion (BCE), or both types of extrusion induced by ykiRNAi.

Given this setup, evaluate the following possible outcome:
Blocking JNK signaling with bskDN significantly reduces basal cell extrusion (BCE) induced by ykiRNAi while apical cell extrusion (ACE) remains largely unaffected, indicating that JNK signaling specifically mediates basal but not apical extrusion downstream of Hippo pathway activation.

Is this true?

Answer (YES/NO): NO